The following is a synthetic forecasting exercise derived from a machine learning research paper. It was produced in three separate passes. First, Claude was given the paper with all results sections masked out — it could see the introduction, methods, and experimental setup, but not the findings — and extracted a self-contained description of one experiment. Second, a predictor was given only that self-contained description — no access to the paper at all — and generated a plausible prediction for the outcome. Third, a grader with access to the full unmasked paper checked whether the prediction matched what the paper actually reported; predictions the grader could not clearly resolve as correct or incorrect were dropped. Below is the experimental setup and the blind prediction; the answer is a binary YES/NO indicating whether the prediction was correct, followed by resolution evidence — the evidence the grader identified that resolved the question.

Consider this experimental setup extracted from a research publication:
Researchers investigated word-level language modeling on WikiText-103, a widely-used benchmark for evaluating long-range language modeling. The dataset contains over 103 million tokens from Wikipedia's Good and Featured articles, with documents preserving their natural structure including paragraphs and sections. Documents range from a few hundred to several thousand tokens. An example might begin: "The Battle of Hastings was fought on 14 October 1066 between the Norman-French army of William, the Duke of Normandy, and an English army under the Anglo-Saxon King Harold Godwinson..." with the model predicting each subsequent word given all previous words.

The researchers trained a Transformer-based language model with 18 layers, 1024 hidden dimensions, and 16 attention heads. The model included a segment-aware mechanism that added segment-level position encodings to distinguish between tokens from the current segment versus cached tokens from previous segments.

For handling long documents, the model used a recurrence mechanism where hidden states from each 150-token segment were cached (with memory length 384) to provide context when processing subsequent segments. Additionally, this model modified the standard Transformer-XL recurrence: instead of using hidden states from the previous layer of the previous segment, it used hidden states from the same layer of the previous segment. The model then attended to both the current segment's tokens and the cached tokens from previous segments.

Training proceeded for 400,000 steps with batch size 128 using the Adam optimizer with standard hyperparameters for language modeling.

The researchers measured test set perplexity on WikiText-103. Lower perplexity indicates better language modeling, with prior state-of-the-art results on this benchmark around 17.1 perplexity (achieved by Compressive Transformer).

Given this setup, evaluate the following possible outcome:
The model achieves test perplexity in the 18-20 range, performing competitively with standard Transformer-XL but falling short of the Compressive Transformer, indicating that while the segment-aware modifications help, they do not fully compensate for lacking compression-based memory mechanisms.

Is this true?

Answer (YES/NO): NO